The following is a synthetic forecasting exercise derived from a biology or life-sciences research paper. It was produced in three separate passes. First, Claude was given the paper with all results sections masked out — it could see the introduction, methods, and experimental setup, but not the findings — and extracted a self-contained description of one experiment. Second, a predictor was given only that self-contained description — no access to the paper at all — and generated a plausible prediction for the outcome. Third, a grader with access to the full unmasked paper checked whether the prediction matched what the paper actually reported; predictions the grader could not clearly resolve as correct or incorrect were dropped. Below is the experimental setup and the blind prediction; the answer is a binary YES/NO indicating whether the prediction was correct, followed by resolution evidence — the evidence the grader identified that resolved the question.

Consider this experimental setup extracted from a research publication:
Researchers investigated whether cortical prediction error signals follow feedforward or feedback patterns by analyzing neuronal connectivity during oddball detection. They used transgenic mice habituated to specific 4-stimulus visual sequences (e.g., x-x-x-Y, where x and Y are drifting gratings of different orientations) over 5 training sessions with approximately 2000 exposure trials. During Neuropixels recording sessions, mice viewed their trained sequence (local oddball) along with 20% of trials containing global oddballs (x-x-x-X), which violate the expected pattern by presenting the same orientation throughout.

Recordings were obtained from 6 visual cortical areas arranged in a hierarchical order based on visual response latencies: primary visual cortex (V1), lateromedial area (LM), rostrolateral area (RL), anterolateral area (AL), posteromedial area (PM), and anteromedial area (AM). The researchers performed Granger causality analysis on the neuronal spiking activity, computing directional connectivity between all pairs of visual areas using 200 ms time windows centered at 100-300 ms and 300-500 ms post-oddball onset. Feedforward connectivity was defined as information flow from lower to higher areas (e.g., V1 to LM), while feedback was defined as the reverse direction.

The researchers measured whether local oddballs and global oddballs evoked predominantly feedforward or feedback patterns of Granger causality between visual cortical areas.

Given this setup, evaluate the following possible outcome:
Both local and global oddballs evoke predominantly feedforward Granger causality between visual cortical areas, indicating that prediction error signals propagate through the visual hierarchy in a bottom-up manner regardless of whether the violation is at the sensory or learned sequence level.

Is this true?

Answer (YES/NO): NO